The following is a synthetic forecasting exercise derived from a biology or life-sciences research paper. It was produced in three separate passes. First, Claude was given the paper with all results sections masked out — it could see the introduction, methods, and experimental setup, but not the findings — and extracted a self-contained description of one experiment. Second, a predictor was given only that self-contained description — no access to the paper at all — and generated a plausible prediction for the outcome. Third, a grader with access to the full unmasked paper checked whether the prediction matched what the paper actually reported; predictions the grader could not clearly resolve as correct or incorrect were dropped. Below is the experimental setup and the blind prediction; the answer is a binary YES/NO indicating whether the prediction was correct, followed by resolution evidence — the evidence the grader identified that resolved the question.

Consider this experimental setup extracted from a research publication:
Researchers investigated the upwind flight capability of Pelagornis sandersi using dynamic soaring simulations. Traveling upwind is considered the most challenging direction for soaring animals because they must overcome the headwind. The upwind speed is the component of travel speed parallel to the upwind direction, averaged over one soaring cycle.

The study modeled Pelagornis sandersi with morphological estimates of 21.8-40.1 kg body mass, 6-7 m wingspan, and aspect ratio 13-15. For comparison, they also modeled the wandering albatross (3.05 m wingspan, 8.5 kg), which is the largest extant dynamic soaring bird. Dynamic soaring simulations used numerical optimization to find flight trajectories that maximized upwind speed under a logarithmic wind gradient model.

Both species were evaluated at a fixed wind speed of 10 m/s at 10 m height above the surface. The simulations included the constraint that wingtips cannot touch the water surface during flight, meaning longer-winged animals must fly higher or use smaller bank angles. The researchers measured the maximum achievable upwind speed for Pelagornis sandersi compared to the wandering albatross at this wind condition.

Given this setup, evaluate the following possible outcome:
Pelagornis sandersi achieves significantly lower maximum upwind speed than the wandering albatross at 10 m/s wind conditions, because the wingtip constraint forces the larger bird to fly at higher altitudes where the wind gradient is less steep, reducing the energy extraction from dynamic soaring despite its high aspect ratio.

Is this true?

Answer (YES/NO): YES